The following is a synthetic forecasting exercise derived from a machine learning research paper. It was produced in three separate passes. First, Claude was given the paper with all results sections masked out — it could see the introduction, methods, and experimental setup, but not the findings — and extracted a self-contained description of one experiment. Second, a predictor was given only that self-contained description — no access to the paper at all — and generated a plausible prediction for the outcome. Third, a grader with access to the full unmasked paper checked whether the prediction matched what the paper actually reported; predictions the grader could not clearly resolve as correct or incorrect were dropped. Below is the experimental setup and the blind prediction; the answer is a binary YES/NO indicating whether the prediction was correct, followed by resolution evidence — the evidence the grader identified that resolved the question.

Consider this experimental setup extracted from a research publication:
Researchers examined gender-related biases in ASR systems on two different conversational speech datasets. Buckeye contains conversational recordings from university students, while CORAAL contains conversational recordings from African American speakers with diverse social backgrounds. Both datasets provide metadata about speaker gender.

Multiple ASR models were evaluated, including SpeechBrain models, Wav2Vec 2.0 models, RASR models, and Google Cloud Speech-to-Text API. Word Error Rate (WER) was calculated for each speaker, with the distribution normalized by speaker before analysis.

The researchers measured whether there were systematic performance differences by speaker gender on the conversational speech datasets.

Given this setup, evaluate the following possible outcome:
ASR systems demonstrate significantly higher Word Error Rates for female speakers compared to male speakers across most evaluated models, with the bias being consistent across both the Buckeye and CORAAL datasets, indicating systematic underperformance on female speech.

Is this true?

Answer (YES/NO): NO